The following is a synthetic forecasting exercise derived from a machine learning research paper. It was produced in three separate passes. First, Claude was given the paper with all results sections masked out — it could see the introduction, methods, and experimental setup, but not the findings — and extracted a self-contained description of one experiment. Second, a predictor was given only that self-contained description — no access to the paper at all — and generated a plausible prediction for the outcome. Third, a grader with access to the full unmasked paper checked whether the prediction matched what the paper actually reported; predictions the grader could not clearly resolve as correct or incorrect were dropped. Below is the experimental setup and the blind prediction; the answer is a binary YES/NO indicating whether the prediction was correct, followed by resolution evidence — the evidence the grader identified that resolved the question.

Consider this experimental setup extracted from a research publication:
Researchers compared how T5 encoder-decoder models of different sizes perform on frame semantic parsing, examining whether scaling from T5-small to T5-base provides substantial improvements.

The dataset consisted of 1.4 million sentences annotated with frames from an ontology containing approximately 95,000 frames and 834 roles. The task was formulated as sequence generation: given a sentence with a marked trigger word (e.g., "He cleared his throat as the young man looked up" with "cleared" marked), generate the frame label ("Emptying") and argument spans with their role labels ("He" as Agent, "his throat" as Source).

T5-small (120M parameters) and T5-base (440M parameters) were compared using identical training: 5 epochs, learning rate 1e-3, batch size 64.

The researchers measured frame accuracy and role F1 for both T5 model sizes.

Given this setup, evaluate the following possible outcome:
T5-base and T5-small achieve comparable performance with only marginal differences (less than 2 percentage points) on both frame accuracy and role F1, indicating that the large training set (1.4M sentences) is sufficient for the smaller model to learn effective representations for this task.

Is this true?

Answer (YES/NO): NO